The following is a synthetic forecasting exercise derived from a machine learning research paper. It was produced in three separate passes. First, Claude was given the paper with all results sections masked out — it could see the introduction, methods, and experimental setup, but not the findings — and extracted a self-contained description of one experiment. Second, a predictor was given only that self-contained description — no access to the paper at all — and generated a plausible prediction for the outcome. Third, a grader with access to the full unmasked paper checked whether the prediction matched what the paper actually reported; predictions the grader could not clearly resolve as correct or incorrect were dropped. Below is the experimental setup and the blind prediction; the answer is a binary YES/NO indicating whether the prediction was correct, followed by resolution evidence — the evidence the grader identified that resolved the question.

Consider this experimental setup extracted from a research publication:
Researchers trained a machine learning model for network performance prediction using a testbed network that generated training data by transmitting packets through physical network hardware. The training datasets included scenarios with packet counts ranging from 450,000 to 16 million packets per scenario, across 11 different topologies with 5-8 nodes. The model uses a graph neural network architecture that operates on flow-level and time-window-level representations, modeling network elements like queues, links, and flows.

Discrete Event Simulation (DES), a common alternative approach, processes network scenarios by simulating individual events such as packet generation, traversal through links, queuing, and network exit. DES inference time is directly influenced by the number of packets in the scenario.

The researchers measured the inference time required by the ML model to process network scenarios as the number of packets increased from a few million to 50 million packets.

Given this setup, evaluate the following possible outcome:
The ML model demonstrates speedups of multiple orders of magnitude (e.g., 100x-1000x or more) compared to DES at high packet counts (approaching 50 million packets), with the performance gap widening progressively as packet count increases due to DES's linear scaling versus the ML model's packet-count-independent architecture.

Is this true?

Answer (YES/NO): YES